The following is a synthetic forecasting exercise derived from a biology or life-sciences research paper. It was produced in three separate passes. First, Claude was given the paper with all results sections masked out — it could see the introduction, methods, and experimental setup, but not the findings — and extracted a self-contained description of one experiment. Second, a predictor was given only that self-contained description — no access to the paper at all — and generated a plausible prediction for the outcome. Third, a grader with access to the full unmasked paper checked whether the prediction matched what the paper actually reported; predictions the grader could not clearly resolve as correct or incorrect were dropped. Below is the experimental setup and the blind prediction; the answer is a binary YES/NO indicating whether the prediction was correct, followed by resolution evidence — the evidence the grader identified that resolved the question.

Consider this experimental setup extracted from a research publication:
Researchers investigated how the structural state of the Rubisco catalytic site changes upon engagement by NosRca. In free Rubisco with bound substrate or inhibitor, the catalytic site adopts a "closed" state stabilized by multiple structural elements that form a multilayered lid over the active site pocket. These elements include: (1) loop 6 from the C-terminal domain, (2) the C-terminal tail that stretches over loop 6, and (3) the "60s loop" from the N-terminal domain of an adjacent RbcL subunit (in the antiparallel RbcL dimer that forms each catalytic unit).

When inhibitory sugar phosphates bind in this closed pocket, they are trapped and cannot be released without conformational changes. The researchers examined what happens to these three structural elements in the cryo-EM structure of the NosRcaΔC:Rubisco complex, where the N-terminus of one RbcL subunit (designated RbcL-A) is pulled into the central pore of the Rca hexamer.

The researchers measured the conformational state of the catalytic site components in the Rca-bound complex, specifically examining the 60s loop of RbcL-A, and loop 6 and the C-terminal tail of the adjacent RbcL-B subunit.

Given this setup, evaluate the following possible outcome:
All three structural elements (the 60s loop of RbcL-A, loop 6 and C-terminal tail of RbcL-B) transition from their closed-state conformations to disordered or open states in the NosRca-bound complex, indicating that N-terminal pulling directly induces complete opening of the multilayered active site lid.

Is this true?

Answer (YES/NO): NO